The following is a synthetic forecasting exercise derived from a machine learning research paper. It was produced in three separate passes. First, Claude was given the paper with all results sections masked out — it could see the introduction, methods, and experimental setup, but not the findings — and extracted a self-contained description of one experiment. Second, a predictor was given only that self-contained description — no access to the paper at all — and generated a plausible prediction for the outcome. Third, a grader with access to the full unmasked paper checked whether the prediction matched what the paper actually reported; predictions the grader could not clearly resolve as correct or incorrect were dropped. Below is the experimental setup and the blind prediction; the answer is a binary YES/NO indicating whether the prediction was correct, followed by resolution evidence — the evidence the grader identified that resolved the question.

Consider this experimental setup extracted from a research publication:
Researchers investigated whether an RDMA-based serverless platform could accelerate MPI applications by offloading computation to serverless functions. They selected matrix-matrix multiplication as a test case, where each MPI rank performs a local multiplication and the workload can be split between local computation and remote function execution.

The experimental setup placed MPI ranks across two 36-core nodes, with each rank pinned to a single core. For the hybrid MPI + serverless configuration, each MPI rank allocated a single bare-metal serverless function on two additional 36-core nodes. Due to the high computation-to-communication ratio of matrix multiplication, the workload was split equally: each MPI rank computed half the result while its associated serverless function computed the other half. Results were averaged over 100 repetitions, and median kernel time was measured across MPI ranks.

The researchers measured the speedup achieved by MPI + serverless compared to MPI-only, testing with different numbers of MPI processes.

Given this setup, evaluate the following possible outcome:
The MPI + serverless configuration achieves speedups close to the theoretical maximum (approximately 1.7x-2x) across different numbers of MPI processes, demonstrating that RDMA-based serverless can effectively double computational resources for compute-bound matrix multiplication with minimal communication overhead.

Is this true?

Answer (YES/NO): YES